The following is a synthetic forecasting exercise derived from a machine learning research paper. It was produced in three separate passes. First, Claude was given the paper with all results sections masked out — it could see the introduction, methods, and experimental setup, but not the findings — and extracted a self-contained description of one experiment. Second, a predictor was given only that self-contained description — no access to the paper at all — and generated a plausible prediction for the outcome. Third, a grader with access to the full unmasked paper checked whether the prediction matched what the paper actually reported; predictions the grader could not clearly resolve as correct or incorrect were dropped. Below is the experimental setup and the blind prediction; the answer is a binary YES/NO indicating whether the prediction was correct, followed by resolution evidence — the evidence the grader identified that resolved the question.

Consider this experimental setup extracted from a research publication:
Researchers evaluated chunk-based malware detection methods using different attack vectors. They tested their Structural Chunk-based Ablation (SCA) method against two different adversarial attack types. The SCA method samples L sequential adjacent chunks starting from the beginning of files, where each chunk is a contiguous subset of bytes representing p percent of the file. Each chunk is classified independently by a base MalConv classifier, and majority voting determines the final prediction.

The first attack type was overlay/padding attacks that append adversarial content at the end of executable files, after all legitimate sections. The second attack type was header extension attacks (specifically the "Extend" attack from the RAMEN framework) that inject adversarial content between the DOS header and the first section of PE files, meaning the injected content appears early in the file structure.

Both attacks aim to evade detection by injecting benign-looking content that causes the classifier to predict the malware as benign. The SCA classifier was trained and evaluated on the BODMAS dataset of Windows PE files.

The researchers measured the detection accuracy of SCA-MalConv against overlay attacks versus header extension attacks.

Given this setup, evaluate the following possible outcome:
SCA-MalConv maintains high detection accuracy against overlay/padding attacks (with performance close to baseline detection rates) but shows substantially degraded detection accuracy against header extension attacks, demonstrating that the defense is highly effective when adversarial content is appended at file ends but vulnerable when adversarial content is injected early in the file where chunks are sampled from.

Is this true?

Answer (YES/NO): NO